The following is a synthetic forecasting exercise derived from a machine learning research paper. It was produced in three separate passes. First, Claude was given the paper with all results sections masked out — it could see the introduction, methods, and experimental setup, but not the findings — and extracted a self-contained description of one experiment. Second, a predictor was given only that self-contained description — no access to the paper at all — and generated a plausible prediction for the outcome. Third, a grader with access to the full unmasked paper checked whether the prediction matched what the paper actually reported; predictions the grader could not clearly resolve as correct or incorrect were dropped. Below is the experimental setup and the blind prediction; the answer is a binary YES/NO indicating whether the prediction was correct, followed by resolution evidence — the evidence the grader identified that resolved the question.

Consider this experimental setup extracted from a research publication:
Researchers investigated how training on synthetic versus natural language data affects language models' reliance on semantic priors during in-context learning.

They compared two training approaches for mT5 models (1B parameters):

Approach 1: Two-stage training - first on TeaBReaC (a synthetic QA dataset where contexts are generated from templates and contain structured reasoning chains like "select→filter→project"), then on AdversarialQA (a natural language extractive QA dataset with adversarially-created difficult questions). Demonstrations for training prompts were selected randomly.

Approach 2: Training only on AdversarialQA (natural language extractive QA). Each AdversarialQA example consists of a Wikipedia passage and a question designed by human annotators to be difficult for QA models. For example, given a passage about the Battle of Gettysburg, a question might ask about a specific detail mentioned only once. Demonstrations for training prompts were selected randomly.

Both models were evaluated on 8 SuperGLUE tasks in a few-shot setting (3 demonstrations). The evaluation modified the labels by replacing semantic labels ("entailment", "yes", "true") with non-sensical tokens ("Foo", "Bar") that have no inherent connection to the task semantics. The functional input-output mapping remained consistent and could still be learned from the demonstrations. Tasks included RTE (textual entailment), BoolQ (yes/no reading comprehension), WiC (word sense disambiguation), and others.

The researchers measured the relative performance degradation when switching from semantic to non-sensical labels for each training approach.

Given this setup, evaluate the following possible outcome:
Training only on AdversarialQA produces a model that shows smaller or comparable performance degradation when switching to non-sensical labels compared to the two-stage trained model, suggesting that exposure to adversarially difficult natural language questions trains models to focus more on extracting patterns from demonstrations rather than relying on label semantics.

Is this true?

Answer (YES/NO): NO